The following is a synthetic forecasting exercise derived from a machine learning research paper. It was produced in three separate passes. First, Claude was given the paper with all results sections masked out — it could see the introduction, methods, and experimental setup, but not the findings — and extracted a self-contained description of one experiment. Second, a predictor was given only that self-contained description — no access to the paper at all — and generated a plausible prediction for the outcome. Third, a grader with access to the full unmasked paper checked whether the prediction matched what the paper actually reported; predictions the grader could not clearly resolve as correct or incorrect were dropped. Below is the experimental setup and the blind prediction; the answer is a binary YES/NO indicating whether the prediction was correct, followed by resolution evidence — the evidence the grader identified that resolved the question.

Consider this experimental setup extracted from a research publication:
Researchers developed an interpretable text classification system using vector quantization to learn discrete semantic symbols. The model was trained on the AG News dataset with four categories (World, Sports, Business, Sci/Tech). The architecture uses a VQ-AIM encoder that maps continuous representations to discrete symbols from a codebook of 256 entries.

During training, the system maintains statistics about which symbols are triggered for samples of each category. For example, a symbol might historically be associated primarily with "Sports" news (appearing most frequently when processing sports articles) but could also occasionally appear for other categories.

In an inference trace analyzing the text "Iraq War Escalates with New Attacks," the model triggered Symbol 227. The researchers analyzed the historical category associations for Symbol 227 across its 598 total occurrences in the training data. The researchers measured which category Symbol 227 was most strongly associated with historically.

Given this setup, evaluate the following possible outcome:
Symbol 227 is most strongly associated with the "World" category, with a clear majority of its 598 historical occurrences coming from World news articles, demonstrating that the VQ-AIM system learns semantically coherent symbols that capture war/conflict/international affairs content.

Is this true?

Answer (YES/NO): NO